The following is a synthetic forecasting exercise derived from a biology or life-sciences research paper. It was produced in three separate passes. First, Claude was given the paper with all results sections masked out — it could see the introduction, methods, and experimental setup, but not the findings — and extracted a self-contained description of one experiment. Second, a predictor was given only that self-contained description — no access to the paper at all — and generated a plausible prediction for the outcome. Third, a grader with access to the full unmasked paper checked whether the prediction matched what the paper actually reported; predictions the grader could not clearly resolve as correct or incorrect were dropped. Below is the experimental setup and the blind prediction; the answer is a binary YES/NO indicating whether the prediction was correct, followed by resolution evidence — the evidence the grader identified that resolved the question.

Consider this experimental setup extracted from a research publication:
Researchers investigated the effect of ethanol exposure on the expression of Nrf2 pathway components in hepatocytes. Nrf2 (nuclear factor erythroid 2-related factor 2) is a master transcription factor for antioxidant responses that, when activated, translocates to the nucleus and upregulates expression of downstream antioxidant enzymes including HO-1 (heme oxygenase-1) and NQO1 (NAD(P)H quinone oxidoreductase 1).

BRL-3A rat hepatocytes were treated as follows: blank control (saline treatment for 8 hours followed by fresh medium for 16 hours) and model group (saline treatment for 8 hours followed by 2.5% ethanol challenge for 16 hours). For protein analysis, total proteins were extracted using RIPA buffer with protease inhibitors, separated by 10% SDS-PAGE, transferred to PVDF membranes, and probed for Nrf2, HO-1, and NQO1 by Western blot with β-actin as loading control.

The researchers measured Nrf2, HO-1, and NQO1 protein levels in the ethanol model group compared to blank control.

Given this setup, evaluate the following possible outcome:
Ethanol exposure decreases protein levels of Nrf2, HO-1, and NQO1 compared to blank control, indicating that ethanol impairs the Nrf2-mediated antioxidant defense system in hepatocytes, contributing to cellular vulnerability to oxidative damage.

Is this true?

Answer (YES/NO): YES